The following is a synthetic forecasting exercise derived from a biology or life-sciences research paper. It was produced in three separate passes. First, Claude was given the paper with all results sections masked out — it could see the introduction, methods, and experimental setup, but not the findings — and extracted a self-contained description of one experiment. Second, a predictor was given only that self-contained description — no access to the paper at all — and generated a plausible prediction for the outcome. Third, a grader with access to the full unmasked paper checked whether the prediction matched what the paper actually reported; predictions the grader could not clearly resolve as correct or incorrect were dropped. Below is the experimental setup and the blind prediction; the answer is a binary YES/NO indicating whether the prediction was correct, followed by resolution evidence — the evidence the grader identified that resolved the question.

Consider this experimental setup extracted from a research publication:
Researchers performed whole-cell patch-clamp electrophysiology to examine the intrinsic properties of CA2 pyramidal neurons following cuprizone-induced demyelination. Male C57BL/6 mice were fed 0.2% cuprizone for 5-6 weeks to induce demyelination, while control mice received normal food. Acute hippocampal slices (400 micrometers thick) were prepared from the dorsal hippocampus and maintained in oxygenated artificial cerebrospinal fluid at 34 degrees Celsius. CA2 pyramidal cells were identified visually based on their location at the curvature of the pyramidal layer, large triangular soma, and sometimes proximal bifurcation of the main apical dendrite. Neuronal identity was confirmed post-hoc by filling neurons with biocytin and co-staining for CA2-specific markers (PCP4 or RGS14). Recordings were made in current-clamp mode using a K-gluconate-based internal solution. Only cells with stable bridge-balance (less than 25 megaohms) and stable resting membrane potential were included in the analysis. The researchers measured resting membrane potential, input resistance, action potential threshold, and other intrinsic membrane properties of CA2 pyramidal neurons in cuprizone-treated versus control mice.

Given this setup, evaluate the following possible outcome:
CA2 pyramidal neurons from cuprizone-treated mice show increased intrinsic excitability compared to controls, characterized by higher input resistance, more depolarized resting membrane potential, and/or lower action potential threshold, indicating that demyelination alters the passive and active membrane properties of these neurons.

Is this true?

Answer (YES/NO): NO